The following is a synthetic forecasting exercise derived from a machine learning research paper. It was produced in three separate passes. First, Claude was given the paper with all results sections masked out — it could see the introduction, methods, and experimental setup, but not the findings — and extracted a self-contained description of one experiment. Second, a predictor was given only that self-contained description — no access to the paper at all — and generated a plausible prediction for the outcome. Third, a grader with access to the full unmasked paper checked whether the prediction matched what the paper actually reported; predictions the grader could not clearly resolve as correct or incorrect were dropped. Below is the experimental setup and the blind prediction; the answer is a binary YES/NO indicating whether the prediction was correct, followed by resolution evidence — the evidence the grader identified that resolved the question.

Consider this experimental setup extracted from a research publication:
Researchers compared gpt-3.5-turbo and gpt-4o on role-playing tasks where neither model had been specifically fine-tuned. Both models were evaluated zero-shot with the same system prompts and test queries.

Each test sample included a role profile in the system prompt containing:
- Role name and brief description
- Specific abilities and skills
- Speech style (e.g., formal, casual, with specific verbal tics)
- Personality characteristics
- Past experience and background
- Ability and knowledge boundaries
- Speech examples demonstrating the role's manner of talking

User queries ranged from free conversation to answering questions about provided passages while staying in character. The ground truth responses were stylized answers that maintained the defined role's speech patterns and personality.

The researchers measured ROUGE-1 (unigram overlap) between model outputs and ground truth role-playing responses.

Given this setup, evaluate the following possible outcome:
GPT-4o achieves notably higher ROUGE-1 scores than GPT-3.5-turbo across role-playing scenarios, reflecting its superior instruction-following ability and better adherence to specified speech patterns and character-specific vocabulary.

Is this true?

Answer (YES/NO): NO